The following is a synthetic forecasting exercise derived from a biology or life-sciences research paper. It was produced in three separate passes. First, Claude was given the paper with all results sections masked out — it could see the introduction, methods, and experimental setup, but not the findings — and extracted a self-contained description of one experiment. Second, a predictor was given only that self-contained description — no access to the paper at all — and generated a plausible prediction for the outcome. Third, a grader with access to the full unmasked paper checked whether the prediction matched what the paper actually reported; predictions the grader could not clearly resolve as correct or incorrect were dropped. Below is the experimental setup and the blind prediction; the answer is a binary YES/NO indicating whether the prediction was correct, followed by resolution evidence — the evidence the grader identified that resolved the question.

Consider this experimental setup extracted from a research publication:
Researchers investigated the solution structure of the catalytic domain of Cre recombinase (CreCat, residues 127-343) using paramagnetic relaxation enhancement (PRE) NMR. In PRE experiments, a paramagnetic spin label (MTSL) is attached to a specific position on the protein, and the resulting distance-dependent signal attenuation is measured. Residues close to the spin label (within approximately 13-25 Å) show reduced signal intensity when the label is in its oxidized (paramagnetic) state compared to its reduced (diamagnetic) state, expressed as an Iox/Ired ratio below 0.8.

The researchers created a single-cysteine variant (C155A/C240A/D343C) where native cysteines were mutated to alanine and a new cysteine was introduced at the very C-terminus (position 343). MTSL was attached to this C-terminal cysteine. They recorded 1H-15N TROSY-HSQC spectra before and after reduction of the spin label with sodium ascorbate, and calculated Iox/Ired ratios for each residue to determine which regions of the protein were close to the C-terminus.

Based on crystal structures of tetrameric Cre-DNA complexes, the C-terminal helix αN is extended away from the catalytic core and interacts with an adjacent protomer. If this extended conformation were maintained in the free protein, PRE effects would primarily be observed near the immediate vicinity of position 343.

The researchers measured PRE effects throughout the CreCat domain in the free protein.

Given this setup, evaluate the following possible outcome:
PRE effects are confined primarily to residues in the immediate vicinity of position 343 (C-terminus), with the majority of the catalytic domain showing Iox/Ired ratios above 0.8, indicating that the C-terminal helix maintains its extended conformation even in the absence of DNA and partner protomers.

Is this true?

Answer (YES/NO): NO